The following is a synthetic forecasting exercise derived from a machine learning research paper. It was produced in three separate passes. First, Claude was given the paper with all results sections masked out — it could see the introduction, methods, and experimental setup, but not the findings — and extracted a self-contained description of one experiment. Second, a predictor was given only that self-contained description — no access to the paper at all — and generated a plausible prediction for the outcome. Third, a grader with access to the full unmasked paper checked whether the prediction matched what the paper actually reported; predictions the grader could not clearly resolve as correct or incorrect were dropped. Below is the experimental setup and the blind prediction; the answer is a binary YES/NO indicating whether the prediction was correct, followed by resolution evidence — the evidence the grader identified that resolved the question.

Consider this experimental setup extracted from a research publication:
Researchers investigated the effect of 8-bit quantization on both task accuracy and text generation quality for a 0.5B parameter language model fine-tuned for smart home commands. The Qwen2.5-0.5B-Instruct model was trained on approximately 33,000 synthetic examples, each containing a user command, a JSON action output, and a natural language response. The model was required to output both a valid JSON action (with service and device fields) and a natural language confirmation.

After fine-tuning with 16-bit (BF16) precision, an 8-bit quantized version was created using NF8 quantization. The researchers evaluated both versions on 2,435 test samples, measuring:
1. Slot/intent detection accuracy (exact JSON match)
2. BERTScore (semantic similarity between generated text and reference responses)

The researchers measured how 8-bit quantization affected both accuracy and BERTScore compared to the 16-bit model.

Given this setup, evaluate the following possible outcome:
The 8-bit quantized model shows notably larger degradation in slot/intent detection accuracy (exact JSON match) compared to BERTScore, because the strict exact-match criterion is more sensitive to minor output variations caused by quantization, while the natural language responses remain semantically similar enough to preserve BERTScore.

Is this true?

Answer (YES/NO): NO